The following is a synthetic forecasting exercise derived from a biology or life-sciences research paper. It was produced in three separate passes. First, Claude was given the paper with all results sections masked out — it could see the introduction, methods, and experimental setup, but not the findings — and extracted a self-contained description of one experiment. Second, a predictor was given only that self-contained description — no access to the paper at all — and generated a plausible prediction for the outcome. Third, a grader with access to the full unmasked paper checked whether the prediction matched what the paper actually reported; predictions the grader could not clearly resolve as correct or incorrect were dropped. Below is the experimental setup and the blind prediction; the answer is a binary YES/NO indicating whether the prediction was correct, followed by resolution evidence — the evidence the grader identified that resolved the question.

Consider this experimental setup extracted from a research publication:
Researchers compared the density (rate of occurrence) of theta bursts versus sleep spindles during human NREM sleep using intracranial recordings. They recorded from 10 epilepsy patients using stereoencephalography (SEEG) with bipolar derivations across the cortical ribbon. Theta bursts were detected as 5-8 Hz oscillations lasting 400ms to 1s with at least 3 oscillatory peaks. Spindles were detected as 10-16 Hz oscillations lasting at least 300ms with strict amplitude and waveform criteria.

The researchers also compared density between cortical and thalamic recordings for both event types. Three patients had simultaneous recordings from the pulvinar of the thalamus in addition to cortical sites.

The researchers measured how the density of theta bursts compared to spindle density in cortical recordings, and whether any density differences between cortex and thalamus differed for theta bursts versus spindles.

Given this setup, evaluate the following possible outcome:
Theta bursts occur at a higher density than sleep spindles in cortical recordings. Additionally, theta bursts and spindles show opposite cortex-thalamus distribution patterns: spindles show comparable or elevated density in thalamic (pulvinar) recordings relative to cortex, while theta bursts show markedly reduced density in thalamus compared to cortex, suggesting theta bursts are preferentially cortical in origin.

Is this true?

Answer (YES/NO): NO